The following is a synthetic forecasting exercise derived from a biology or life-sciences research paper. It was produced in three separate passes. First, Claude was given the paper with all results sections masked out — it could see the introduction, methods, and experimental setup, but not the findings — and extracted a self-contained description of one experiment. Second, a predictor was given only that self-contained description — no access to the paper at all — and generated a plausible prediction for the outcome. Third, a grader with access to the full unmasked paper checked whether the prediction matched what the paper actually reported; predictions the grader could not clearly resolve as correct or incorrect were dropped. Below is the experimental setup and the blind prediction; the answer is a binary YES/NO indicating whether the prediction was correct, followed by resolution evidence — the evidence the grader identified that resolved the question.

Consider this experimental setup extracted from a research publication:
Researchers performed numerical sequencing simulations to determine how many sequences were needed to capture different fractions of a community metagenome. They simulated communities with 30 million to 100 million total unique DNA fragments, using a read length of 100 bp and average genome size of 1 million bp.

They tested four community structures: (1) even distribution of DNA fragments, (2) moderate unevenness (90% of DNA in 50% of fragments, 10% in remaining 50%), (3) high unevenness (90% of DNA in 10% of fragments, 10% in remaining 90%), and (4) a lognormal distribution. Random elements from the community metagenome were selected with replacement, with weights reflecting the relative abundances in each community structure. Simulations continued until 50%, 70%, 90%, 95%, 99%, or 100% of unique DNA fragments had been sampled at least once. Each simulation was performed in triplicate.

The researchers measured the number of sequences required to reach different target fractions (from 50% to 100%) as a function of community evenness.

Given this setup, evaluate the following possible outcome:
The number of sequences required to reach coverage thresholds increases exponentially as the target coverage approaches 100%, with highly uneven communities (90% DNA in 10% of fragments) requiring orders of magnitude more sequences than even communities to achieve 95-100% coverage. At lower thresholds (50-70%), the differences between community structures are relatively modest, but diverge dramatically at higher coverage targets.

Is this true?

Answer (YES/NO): YES